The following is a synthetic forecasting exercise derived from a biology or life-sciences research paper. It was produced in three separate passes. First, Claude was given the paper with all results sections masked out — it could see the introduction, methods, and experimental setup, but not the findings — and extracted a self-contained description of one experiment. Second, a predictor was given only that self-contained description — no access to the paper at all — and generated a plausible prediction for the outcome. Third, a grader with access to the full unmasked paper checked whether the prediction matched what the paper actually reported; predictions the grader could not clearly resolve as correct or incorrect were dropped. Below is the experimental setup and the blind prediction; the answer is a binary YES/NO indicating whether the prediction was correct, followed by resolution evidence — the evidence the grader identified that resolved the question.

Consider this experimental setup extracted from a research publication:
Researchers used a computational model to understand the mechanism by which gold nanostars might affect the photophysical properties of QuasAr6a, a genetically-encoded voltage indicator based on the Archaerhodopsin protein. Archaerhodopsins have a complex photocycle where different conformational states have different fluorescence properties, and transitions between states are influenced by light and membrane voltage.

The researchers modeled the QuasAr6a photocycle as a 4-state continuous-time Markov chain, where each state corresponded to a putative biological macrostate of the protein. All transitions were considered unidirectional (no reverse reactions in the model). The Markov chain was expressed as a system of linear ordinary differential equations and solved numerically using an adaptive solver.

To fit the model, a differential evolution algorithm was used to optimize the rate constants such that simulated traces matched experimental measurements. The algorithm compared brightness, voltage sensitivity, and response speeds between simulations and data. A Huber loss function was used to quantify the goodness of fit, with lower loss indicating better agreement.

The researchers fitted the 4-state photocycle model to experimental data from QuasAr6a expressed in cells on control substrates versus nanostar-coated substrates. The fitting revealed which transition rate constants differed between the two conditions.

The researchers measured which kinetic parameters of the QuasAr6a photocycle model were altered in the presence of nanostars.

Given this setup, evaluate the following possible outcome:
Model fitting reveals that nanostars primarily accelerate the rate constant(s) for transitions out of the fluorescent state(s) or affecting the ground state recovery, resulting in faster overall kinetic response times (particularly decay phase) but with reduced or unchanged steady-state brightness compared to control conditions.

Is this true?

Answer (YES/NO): NO